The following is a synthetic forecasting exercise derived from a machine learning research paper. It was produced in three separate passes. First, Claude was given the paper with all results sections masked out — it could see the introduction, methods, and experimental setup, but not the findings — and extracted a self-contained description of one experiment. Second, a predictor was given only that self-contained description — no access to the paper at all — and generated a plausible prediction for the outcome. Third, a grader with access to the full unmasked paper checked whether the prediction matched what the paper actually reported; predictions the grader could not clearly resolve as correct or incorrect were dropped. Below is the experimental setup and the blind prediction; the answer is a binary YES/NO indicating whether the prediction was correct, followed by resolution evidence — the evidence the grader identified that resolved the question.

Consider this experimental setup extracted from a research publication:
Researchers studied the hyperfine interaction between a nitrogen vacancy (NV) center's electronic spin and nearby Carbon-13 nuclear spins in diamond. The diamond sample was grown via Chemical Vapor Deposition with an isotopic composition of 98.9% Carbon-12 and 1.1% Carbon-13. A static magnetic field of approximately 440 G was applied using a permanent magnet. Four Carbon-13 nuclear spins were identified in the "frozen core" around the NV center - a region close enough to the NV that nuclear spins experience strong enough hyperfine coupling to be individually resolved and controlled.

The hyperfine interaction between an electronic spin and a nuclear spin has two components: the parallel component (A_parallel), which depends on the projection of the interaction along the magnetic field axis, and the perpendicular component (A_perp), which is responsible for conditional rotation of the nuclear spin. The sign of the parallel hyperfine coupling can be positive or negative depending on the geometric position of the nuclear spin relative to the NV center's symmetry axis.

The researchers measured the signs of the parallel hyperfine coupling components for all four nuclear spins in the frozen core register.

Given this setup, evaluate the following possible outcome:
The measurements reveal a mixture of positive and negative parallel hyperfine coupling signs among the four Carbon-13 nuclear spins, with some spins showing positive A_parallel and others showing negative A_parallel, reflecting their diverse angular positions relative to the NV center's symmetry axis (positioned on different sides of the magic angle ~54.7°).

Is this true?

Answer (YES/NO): YES